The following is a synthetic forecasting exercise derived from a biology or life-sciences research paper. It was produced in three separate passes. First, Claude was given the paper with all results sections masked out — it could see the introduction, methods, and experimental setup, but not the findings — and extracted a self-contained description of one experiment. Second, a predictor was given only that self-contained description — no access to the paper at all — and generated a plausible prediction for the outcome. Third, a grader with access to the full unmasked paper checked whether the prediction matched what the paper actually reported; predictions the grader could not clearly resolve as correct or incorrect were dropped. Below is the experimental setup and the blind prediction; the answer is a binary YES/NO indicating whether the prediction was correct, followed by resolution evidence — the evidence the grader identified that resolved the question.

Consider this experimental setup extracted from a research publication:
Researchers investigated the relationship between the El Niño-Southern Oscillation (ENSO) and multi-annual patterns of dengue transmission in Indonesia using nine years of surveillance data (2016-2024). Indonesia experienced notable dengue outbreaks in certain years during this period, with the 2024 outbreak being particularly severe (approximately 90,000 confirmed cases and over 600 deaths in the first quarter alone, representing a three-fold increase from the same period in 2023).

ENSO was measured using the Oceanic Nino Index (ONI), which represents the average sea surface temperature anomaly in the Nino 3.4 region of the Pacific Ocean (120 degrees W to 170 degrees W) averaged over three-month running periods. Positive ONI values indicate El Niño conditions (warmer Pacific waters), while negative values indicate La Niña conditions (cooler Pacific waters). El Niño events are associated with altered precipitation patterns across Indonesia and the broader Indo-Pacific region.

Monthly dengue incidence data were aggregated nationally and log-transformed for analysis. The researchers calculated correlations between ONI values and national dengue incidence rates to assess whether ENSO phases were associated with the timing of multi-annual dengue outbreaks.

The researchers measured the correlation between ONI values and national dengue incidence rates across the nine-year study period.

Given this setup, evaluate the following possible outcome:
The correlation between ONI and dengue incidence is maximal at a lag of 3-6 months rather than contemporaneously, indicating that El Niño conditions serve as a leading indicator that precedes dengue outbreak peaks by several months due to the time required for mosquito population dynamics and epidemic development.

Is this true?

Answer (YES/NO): NO